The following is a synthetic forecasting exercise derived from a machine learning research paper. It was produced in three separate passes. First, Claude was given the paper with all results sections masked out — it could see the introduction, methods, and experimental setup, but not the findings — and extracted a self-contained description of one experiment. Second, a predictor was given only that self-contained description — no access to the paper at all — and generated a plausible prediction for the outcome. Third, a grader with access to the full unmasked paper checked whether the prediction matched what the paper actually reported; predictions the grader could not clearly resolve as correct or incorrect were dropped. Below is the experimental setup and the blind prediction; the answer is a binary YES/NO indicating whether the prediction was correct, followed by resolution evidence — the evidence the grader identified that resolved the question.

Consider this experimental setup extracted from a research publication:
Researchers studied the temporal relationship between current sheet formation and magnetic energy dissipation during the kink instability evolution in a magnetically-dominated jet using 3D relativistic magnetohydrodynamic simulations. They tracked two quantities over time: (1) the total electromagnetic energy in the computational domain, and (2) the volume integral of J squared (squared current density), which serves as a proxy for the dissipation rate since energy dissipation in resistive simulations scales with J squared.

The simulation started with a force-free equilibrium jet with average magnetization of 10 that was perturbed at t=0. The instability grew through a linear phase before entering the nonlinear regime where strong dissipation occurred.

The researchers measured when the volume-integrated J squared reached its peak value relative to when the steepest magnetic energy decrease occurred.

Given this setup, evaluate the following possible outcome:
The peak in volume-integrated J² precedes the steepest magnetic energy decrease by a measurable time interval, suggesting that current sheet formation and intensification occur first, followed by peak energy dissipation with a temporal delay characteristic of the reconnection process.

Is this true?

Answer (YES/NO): NO